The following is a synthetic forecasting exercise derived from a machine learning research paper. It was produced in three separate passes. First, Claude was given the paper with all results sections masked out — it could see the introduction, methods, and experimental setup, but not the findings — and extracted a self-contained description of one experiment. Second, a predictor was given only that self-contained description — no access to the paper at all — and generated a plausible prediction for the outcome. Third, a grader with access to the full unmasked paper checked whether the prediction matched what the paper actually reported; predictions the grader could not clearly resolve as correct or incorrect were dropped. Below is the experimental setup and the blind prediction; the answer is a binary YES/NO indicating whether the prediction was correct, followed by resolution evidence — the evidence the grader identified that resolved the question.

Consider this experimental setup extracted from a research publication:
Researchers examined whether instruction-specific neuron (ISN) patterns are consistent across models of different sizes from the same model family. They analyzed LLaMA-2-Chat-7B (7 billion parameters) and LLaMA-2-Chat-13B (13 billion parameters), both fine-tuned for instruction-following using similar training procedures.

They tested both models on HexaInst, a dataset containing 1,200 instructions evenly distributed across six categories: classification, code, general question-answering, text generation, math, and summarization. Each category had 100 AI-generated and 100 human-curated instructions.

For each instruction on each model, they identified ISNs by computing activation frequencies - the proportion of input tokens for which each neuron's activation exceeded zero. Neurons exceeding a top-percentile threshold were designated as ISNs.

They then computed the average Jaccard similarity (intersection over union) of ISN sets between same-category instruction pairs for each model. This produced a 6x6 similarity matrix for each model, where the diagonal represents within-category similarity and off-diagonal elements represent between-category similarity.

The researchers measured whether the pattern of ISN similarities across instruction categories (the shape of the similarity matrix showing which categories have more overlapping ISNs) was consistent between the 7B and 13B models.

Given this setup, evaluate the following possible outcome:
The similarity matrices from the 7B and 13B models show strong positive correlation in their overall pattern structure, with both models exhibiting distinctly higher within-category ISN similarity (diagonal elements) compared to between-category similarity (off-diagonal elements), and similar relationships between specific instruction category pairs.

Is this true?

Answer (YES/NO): YES